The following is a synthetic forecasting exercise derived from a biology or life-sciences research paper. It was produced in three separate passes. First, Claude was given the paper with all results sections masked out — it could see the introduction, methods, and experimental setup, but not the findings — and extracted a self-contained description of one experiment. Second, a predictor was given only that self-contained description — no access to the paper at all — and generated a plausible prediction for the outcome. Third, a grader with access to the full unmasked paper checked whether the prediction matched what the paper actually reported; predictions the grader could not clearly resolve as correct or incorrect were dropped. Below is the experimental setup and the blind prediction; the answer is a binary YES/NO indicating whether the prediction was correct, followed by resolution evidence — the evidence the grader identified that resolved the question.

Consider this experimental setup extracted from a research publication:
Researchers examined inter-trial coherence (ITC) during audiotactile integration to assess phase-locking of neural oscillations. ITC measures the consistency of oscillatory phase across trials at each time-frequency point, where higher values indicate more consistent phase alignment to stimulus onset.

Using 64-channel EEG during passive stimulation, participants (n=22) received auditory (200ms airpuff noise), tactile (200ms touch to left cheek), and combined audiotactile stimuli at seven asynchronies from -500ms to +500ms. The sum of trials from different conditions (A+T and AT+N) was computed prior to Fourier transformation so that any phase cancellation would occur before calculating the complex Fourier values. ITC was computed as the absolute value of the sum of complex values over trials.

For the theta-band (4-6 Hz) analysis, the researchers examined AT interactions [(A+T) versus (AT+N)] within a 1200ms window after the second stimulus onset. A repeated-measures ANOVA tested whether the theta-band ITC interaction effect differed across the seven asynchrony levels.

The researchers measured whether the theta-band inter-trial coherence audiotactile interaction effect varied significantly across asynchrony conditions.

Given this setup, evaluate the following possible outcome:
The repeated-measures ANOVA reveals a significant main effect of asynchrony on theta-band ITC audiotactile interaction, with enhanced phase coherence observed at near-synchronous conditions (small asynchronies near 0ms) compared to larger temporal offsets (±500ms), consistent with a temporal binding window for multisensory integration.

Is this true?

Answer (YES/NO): NO